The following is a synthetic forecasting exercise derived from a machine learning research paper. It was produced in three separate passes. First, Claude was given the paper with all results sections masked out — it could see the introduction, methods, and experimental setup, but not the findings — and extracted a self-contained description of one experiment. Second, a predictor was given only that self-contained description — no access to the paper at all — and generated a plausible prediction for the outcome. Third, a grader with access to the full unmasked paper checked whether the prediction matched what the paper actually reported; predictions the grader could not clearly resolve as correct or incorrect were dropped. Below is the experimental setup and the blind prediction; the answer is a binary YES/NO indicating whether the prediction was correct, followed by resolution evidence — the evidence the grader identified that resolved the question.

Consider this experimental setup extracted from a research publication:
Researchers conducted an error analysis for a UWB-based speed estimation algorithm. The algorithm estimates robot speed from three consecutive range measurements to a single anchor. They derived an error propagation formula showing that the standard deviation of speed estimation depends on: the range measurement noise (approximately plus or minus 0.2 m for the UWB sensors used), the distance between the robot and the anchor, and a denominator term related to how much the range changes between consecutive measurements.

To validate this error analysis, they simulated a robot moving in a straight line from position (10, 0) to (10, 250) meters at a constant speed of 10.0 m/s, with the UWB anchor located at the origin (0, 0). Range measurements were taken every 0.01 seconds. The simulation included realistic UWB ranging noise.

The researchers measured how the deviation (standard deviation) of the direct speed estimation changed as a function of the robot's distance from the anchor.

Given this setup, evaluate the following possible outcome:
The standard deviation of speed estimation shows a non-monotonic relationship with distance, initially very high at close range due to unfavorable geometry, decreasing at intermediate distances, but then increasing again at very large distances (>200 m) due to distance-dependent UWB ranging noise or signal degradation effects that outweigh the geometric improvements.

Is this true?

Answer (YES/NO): NO